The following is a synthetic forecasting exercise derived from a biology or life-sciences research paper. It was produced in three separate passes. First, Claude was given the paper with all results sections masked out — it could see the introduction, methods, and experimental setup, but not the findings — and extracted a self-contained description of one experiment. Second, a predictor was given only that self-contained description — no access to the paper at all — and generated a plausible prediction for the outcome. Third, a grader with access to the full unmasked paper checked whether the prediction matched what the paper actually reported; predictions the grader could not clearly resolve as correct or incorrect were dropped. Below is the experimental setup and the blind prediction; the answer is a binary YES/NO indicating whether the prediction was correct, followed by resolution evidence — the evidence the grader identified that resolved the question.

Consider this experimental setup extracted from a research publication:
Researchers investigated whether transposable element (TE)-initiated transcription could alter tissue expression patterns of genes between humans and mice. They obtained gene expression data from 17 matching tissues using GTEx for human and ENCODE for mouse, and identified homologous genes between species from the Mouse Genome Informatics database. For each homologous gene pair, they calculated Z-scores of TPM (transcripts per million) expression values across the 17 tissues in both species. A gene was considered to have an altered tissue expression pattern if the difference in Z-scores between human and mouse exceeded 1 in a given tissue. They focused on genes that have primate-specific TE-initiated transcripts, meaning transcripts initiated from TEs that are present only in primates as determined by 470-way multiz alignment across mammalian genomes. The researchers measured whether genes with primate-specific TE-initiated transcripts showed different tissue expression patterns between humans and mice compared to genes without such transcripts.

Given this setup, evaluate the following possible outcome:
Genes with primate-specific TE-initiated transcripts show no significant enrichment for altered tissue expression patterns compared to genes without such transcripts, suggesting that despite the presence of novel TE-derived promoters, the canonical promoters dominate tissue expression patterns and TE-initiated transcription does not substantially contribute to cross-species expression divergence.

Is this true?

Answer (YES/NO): NO